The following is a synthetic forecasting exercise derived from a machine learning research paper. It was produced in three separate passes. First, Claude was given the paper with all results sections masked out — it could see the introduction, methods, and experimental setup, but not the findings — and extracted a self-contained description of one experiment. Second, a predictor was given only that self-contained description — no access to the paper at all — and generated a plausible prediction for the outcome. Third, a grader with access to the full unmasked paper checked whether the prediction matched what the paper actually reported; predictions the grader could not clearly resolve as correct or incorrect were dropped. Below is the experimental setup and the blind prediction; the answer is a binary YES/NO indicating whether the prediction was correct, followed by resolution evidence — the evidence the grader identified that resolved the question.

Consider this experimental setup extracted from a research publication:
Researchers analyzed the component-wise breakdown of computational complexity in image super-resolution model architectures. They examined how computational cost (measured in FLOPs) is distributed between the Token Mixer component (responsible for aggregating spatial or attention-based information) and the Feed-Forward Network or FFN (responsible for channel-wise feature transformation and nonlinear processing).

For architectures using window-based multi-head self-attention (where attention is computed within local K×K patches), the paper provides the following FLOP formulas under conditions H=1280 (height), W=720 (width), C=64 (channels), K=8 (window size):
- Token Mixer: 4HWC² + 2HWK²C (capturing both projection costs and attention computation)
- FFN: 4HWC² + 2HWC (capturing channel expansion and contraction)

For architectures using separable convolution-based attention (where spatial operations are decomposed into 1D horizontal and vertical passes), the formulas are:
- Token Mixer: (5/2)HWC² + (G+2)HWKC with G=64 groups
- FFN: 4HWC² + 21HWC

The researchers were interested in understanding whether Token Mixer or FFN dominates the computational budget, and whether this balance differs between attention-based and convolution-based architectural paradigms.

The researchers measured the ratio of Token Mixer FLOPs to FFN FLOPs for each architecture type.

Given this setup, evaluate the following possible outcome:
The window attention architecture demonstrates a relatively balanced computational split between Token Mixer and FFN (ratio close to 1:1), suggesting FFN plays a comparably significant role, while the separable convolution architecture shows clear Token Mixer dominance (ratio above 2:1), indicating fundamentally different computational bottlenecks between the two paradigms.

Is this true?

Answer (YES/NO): NO